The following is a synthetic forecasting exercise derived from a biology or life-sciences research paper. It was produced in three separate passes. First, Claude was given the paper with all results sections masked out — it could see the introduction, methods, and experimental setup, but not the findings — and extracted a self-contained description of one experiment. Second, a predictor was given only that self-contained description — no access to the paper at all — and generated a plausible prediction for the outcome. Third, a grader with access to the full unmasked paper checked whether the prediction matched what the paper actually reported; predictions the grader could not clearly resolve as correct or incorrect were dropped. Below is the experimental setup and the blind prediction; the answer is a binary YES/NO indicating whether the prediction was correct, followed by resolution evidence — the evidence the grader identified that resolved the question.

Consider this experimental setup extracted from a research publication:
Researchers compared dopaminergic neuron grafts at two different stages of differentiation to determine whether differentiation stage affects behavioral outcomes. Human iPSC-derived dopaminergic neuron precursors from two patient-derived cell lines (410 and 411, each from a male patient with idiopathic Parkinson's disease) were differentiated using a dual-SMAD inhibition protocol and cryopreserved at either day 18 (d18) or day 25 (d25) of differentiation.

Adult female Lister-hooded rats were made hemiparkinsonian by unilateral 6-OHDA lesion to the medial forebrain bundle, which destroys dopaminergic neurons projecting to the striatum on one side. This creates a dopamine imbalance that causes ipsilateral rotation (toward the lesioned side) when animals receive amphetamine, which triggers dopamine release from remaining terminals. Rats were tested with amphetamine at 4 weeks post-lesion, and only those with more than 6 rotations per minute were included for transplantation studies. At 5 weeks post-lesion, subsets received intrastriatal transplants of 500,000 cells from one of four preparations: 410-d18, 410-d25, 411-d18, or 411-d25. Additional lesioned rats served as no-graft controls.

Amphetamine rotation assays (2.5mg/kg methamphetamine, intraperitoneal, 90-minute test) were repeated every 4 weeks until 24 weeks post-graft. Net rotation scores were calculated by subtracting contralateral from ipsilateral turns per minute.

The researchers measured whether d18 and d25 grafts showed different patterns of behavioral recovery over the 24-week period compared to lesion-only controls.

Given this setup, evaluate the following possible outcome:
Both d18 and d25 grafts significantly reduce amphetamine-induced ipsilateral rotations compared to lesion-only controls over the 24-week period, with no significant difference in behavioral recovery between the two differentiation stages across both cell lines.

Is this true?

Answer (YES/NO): NO